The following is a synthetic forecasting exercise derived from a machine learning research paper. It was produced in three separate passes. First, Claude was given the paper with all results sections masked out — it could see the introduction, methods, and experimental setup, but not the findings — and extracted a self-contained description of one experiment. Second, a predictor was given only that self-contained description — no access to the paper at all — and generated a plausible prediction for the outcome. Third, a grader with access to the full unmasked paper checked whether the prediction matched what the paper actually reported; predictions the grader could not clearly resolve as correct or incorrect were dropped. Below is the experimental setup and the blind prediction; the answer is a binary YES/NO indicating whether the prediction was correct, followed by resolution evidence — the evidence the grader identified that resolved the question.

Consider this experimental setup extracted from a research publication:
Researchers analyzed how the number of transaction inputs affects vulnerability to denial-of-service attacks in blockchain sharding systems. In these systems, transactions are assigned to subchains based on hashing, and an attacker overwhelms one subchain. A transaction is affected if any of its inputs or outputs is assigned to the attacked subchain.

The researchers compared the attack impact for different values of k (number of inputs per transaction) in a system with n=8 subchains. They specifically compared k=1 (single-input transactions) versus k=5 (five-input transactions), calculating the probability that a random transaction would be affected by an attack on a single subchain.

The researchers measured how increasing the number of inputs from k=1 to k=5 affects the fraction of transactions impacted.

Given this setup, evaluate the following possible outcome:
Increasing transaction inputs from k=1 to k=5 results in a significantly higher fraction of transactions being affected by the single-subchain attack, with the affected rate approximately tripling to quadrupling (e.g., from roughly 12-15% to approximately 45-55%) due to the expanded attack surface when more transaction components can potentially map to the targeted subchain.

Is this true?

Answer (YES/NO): NO